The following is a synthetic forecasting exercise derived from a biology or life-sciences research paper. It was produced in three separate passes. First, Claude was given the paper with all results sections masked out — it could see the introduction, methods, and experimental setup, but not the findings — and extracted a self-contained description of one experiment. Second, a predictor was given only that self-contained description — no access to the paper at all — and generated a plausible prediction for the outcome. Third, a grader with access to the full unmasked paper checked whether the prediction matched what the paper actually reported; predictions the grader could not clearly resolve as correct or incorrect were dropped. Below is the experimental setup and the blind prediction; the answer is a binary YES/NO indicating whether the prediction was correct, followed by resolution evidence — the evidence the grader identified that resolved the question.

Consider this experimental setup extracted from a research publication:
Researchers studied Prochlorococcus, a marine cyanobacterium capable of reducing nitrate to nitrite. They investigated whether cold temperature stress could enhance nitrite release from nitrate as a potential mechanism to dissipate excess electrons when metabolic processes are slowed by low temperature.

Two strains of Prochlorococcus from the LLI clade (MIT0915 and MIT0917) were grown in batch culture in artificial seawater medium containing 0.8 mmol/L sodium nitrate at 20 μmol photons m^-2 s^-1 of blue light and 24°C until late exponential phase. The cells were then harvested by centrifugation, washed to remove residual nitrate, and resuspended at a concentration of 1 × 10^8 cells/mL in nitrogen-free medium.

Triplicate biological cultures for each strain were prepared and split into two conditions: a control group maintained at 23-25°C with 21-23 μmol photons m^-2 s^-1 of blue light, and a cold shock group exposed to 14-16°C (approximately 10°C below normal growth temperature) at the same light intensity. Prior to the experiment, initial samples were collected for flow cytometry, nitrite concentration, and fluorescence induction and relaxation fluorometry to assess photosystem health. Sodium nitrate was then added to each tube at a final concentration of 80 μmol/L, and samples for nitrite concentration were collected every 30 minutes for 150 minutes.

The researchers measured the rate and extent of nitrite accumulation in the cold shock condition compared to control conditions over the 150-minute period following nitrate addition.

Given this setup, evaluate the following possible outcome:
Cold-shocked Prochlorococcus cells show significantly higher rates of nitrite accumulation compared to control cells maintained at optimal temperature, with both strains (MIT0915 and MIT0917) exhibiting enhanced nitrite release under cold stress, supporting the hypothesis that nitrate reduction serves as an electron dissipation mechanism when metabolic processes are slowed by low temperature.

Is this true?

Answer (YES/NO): NO